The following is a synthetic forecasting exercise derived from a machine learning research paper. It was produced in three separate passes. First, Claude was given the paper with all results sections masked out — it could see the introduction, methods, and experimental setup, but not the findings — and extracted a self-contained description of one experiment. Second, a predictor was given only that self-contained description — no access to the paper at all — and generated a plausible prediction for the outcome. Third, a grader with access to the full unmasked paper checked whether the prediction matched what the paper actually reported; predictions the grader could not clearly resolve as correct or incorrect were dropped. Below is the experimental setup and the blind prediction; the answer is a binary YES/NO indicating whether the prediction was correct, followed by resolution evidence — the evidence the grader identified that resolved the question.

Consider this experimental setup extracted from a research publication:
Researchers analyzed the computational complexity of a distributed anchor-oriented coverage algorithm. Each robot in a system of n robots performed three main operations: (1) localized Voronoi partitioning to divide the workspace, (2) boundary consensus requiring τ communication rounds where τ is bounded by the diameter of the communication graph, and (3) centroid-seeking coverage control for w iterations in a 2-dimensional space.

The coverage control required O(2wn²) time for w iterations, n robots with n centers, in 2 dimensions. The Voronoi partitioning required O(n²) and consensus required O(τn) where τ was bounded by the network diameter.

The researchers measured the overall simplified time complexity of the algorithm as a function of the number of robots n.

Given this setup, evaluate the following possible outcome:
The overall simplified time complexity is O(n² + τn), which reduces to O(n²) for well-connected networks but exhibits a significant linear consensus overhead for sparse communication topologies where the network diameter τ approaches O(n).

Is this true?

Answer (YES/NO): NO